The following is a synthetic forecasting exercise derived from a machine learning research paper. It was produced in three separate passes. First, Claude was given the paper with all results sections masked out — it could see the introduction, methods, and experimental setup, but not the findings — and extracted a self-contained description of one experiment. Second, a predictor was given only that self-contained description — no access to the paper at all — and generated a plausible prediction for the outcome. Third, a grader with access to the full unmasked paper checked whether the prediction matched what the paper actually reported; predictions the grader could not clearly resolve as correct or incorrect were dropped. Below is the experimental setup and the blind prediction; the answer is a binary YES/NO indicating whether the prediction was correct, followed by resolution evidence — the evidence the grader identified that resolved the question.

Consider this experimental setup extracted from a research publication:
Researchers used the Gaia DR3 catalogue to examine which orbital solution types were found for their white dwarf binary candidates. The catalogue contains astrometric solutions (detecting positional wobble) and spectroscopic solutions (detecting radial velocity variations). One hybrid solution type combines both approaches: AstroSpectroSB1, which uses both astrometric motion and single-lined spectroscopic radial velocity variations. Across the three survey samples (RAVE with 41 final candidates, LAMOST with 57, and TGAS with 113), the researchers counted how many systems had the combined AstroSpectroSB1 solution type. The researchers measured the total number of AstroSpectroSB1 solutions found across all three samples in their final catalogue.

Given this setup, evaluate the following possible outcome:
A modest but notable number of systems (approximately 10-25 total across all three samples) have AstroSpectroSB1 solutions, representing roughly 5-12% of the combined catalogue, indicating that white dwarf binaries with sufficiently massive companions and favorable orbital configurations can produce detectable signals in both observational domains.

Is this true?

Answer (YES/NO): NO